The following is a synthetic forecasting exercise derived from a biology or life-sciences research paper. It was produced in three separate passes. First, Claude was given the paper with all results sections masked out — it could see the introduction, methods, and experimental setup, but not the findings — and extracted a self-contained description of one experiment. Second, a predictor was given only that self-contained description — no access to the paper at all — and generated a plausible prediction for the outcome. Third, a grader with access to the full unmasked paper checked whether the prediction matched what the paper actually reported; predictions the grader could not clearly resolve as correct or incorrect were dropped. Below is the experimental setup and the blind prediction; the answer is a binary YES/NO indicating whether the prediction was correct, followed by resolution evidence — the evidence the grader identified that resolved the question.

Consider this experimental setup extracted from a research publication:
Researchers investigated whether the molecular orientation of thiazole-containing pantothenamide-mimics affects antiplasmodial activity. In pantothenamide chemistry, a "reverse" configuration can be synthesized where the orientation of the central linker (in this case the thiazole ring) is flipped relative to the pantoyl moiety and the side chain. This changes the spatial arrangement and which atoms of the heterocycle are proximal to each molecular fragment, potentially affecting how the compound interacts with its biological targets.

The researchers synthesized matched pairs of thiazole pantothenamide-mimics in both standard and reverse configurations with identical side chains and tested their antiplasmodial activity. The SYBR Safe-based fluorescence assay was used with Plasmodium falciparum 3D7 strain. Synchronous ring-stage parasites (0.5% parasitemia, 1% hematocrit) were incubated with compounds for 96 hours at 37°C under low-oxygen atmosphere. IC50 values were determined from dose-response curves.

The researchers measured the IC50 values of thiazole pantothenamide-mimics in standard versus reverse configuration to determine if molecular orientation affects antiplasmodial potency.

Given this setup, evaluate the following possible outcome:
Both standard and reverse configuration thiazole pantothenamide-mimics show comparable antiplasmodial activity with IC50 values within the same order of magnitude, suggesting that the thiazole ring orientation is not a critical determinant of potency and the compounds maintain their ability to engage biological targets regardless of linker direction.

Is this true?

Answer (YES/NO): NO